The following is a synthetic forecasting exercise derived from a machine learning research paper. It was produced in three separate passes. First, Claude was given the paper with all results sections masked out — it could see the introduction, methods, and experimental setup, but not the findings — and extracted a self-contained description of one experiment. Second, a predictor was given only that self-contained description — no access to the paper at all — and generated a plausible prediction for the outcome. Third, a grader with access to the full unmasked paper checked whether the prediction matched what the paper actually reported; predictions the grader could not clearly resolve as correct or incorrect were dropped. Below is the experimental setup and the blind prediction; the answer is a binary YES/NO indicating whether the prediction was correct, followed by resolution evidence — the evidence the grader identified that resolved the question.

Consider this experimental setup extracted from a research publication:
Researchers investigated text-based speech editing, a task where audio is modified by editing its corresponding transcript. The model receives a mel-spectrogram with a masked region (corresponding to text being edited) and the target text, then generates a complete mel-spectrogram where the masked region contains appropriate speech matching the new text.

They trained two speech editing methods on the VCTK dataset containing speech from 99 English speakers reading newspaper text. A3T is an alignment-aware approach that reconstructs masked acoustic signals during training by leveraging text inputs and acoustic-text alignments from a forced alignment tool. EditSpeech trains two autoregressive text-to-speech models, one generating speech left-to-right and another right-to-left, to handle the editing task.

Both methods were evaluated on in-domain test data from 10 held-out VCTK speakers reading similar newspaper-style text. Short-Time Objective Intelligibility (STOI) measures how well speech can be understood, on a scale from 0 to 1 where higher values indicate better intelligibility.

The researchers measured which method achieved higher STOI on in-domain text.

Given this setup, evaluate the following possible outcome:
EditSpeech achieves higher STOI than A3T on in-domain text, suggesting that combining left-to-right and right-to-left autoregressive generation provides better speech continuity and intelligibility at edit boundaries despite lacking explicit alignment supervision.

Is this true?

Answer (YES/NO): NO